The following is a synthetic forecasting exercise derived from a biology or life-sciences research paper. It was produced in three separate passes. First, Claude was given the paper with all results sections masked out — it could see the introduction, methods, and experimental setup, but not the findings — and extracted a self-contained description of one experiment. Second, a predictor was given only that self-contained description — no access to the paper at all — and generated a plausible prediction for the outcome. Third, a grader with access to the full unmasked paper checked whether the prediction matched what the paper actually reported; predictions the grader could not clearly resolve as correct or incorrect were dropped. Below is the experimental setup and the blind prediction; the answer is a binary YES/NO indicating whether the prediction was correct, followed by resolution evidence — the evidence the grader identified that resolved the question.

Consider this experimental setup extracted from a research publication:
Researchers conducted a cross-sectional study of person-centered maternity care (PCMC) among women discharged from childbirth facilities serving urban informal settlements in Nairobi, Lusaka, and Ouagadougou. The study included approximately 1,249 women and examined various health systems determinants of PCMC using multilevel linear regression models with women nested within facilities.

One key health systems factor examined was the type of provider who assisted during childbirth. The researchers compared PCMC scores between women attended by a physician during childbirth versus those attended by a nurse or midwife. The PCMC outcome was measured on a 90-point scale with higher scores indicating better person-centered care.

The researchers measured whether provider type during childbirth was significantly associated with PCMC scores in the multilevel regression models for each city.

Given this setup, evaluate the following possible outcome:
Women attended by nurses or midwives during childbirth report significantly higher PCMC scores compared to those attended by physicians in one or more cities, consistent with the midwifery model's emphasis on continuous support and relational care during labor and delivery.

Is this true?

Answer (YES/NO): NO